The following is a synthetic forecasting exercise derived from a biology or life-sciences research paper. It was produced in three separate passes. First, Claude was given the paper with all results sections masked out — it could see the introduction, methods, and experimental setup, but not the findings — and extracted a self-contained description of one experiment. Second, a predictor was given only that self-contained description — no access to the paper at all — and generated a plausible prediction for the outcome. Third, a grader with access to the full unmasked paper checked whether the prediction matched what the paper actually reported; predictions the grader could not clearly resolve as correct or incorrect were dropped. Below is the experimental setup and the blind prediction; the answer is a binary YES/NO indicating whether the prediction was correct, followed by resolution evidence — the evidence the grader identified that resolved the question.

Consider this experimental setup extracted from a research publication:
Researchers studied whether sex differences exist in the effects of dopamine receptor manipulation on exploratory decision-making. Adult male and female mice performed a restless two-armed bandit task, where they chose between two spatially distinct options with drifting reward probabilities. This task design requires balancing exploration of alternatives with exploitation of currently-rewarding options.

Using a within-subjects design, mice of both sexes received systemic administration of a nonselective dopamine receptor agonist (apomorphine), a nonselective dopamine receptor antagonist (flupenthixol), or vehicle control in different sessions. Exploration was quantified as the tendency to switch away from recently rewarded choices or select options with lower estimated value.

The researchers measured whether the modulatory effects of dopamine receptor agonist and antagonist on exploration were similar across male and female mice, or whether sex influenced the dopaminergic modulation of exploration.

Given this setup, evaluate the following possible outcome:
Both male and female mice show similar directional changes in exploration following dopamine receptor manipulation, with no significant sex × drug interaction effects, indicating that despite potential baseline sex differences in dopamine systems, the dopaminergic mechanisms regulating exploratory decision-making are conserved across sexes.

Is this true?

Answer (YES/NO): YES